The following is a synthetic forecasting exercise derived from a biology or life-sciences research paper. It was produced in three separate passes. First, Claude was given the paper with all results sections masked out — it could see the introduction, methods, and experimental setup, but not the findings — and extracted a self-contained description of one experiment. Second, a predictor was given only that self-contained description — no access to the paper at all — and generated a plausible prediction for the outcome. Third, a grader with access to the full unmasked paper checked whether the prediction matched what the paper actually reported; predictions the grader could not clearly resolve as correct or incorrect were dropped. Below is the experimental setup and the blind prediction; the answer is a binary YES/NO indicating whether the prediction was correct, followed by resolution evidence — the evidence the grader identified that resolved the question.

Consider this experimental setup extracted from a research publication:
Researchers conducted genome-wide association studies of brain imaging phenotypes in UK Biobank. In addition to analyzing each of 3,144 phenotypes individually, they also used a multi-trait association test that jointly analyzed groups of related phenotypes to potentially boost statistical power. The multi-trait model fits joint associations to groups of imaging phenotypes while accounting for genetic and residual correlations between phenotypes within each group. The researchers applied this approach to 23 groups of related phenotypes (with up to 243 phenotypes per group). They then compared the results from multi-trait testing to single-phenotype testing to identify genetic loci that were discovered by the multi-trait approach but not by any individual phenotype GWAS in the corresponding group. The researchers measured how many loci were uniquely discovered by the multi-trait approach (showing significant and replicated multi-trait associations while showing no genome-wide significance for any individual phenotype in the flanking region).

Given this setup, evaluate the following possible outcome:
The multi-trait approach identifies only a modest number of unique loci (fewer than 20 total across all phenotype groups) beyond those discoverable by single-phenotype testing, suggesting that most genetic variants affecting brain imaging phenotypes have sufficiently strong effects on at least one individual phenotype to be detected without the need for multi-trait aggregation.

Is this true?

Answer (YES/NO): NO